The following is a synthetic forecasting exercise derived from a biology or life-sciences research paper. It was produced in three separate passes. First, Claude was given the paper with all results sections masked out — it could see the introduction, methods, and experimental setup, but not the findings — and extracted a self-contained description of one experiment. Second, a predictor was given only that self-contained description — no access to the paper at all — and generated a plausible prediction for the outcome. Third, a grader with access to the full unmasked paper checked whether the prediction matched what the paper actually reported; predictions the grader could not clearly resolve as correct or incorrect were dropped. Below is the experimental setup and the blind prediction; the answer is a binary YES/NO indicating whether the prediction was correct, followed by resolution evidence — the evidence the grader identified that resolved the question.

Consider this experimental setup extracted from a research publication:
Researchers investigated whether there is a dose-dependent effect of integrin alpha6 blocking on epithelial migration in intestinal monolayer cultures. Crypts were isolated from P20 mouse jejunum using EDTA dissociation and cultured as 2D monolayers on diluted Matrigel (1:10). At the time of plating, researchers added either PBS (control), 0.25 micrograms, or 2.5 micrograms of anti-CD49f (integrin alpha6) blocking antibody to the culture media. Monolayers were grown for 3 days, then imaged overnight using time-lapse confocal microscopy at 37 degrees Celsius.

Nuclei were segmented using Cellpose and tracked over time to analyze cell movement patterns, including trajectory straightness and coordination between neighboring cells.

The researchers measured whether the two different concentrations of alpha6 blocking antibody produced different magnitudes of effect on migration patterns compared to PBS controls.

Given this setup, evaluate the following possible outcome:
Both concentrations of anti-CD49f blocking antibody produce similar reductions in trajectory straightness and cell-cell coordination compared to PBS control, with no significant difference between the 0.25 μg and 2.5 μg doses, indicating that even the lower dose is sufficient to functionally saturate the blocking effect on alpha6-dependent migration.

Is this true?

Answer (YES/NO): NO